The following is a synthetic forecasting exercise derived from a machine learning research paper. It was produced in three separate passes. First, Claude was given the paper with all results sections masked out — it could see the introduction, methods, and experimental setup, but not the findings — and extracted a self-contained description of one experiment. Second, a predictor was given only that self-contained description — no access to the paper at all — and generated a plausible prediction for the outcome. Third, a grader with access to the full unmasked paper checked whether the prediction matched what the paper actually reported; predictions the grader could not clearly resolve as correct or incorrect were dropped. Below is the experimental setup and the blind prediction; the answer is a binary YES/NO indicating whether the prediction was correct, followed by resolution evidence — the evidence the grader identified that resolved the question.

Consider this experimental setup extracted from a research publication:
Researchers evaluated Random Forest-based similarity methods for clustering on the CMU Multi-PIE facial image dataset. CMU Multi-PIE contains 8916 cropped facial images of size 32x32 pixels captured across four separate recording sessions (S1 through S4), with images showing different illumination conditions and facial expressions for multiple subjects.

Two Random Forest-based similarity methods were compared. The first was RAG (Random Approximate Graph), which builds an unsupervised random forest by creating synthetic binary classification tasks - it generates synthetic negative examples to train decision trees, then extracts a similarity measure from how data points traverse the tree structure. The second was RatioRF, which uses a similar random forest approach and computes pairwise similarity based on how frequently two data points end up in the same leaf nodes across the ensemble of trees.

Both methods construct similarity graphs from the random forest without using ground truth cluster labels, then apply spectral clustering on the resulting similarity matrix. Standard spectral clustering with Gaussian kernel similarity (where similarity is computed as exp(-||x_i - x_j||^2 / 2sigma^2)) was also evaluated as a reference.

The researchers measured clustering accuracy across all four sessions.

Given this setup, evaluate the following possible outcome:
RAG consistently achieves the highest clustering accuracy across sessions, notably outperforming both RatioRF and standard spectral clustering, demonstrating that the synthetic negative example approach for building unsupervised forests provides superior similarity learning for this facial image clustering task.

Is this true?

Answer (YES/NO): NO